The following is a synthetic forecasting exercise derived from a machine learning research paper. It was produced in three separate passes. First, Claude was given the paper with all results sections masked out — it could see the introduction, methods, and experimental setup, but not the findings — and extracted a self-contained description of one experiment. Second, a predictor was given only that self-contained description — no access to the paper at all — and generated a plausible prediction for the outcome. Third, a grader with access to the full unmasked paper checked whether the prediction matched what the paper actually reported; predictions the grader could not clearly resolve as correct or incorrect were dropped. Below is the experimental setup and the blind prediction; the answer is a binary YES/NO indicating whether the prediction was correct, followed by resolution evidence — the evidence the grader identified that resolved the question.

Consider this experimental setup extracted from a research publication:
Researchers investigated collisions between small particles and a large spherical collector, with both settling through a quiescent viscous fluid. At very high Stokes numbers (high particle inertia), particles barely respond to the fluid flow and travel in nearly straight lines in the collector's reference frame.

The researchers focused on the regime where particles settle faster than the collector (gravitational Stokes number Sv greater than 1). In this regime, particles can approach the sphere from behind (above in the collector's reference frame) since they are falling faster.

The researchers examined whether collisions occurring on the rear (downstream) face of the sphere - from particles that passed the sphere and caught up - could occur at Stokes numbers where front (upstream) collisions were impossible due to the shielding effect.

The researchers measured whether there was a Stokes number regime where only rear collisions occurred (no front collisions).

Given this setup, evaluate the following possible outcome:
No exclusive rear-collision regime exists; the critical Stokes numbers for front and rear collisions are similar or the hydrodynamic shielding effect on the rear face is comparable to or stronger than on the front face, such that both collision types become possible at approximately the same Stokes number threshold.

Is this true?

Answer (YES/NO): YES